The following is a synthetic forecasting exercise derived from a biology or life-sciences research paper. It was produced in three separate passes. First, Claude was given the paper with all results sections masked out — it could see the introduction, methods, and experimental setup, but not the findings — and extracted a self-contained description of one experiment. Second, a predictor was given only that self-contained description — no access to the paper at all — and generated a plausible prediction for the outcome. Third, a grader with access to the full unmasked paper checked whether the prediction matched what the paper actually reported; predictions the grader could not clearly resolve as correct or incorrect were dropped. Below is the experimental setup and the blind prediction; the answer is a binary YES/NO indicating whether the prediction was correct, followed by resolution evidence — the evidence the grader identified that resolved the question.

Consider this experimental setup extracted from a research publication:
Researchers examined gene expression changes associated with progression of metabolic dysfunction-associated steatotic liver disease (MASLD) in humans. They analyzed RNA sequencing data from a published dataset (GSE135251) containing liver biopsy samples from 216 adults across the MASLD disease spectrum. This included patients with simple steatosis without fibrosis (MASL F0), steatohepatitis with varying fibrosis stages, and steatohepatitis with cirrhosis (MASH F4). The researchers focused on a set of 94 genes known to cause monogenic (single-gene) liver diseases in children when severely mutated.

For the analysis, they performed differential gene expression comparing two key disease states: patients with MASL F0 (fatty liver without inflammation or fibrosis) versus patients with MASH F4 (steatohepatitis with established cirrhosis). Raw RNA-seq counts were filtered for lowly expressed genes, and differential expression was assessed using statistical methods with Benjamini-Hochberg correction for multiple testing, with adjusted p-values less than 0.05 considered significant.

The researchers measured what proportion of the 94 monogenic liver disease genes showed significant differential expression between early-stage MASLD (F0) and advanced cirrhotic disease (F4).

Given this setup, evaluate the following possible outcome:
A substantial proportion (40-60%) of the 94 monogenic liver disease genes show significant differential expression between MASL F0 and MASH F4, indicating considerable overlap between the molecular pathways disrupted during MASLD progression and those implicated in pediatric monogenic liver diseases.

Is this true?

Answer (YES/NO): NO